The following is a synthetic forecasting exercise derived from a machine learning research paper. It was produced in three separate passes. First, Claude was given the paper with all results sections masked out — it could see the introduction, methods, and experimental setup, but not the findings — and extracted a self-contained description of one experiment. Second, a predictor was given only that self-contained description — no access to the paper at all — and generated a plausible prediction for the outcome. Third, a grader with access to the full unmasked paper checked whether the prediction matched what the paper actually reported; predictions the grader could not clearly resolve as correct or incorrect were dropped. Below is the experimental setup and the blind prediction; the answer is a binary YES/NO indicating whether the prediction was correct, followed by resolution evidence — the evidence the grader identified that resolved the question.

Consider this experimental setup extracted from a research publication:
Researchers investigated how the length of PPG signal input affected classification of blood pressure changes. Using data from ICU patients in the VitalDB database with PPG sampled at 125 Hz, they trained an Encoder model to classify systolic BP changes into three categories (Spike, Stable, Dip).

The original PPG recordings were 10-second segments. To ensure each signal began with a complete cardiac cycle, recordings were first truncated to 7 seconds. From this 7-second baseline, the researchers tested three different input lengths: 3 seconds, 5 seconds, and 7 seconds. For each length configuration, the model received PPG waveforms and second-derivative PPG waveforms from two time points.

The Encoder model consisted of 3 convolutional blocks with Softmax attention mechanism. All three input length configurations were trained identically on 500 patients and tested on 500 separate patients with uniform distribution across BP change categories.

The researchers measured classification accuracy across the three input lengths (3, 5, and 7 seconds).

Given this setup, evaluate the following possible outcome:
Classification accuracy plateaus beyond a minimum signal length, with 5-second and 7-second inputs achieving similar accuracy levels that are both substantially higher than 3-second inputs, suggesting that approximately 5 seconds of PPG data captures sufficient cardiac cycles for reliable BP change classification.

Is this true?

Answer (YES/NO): NO